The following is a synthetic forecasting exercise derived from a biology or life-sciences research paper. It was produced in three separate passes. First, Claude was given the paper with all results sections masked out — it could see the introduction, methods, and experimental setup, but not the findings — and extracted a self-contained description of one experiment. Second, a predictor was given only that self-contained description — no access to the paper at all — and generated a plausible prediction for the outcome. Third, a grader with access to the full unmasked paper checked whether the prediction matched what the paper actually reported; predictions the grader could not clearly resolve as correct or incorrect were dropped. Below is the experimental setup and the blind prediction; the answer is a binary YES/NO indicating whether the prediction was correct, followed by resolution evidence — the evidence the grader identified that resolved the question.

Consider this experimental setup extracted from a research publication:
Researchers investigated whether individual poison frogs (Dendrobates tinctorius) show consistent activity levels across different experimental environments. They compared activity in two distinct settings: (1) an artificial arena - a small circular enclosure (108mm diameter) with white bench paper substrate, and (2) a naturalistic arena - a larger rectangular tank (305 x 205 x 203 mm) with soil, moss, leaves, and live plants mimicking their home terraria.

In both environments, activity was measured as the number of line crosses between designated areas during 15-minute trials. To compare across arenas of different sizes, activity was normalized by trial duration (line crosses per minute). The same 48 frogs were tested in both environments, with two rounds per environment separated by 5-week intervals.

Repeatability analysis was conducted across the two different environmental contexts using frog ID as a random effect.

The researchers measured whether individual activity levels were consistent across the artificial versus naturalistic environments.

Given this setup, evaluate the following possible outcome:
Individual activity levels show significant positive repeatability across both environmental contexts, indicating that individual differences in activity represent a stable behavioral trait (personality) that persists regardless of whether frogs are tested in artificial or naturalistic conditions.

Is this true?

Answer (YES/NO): NO